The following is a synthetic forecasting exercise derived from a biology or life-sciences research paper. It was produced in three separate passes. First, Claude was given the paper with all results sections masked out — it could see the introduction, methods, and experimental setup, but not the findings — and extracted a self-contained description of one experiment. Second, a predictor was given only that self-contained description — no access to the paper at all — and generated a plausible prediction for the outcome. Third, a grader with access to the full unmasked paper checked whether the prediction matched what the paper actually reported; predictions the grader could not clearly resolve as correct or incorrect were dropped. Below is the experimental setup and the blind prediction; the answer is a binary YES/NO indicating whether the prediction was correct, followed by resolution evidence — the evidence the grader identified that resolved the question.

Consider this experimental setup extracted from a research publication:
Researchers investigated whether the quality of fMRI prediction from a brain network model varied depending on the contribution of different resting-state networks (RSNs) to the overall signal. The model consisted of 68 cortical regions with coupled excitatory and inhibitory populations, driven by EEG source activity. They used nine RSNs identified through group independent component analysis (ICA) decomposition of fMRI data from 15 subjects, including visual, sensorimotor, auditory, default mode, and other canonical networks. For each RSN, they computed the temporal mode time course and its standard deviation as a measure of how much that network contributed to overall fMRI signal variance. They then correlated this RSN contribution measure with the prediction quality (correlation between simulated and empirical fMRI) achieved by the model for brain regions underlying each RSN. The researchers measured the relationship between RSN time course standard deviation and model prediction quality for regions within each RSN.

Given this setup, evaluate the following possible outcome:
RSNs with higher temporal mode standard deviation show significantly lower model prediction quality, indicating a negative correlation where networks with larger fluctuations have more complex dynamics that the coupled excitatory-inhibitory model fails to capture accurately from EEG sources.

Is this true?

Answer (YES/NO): NO